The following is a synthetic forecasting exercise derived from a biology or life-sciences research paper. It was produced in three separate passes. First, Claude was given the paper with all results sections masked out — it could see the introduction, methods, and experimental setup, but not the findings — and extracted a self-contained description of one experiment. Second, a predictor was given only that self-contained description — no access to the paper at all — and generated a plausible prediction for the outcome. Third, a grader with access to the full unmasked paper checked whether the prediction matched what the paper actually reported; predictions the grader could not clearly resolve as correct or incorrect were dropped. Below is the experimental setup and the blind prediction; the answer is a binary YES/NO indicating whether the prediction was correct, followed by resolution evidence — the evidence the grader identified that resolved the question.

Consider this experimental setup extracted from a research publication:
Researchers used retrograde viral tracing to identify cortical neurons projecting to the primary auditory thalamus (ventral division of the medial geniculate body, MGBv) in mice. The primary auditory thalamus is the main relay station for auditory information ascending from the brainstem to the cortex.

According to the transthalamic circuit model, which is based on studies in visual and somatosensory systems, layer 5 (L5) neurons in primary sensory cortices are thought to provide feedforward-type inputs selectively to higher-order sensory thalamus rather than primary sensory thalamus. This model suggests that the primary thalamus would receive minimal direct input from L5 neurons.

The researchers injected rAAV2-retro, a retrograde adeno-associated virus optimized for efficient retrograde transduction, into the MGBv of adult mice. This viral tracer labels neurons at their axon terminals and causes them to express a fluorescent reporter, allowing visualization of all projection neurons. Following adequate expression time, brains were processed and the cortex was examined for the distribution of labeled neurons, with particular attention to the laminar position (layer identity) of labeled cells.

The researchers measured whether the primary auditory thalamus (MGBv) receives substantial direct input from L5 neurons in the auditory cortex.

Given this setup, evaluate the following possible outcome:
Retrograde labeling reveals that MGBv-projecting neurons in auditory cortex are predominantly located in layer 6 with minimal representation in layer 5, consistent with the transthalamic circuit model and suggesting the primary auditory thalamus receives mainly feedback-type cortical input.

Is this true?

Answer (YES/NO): NO